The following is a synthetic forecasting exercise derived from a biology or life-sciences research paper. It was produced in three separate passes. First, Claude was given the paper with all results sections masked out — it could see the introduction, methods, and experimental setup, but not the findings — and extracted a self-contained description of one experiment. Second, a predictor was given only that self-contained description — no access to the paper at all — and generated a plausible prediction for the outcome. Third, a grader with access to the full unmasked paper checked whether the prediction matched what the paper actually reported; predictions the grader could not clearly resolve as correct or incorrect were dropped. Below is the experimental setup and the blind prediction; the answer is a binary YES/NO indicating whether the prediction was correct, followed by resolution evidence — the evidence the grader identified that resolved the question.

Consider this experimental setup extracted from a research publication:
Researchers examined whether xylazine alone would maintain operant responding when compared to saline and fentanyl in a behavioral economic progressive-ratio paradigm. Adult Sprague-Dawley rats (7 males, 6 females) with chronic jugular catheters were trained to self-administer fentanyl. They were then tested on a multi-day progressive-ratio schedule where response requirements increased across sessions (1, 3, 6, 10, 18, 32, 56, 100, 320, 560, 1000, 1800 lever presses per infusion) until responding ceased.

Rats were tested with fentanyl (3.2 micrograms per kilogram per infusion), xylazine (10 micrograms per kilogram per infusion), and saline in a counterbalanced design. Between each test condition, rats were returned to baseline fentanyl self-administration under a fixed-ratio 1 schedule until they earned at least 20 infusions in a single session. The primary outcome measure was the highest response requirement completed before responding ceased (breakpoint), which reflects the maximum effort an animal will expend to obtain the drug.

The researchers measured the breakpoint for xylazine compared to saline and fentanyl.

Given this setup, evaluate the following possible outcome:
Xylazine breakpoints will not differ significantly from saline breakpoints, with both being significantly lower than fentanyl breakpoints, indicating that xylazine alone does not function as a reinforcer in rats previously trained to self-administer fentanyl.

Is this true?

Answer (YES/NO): YES